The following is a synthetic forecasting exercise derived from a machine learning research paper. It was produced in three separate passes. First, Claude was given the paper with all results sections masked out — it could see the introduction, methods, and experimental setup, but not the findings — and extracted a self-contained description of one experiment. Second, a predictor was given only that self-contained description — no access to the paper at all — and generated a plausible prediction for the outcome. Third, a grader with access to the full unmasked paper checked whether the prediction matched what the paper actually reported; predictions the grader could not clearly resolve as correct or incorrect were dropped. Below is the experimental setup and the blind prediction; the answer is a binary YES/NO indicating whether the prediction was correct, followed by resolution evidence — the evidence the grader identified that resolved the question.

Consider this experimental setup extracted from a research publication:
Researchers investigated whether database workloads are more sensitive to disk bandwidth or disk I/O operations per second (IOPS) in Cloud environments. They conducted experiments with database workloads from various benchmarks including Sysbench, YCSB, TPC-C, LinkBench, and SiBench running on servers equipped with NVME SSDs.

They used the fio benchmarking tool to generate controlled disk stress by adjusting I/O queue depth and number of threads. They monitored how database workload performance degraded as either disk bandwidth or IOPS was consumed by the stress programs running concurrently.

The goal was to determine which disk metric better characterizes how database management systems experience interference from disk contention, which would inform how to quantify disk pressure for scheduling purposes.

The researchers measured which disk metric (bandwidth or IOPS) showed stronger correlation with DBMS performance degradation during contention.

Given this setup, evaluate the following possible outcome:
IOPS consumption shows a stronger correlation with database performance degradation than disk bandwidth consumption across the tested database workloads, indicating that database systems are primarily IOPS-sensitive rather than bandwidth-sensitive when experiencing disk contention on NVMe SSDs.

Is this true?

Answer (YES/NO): YES